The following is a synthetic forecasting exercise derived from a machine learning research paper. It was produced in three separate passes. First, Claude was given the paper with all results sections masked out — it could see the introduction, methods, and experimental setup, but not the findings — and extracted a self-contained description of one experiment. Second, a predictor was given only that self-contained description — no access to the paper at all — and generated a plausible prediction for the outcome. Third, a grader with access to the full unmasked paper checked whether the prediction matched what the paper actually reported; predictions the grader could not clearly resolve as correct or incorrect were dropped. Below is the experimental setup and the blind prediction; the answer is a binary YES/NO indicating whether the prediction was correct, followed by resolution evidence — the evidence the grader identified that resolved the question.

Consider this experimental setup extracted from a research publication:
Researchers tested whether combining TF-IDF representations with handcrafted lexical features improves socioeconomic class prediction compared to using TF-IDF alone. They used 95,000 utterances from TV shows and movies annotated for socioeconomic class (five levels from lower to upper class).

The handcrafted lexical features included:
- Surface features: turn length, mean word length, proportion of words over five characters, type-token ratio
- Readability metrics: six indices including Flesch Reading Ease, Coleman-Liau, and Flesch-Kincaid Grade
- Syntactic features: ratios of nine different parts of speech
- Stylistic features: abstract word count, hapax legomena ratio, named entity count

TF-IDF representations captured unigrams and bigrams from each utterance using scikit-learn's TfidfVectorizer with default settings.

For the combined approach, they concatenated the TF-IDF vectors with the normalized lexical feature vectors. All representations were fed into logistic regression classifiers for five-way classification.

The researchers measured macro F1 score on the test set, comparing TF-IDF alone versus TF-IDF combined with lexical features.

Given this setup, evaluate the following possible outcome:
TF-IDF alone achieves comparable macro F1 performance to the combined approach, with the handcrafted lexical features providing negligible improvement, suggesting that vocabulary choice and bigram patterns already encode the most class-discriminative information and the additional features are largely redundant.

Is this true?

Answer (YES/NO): NO